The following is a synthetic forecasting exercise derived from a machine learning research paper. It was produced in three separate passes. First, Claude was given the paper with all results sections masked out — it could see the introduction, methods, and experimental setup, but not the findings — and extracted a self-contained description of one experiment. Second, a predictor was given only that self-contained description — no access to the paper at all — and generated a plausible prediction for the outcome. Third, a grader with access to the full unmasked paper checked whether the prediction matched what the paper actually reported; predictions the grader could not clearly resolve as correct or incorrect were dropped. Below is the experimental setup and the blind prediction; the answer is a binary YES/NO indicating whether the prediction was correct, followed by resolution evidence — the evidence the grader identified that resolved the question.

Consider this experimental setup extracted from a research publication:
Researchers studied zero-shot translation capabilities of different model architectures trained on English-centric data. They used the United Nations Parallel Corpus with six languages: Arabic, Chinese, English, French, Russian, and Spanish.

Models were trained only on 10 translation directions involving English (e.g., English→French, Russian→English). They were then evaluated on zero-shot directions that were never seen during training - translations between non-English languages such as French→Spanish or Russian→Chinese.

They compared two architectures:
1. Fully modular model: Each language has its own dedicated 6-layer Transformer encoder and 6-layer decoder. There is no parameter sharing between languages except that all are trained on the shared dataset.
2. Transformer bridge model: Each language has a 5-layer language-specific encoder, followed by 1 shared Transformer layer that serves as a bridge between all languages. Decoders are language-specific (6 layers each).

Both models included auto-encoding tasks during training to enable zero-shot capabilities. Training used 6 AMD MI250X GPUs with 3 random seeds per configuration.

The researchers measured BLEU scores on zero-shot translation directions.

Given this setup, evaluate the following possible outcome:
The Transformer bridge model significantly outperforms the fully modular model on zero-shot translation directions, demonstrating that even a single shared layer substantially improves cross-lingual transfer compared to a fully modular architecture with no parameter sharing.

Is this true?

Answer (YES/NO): NO